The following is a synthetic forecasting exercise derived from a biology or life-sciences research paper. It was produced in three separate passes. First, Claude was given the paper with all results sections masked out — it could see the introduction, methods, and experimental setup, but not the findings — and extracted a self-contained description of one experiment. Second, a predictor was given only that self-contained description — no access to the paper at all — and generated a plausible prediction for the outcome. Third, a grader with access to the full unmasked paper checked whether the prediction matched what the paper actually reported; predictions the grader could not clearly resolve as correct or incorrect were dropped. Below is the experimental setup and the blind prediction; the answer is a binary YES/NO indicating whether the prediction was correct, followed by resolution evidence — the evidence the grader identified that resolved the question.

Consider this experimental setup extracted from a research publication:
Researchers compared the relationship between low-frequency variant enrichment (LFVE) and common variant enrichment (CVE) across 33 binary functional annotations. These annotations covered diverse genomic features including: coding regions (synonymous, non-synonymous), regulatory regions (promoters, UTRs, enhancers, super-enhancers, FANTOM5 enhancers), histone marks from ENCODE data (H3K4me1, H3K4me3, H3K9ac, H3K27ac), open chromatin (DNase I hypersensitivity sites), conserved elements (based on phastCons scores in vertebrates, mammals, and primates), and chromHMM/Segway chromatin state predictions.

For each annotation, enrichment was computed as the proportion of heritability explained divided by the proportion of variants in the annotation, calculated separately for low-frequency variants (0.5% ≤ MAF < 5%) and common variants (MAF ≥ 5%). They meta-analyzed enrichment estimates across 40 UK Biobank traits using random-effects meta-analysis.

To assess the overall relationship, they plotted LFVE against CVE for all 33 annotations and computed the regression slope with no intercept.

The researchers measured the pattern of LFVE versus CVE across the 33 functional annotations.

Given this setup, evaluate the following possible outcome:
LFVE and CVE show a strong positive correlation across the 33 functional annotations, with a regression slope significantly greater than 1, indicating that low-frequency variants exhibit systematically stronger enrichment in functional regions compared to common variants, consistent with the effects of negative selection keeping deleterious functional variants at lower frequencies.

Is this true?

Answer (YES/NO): YES